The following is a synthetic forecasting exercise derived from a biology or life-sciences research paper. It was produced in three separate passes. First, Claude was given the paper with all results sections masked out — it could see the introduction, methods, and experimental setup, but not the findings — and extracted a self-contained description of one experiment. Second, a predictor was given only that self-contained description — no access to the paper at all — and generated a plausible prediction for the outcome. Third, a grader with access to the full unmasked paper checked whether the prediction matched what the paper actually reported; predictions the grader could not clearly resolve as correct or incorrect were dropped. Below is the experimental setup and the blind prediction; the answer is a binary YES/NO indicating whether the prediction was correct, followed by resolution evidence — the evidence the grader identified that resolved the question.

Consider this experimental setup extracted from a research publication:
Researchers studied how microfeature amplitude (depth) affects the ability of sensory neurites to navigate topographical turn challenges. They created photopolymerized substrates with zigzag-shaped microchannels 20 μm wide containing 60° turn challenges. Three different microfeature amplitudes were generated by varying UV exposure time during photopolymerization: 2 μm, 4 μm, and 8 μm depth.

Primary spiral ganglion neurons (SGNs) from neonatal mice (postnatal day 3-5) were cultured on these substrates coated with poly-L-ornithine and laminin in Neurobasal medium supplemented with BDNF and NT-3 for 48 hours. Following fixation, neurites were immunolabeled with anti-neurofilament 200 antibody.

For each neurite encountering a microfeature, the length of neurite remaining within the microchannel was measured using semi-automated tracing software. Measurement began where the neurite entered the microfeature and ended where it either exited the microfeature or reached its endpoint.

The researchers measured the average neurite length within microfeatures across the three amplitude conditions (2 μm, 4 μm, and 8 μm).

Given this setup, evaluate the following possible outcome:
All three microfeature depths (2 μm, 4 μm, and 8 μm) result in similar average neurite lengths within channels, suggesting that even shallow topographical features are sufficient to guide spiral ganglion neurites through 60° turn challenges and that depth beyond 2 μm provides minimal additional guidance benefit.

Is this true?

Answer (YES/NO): NO